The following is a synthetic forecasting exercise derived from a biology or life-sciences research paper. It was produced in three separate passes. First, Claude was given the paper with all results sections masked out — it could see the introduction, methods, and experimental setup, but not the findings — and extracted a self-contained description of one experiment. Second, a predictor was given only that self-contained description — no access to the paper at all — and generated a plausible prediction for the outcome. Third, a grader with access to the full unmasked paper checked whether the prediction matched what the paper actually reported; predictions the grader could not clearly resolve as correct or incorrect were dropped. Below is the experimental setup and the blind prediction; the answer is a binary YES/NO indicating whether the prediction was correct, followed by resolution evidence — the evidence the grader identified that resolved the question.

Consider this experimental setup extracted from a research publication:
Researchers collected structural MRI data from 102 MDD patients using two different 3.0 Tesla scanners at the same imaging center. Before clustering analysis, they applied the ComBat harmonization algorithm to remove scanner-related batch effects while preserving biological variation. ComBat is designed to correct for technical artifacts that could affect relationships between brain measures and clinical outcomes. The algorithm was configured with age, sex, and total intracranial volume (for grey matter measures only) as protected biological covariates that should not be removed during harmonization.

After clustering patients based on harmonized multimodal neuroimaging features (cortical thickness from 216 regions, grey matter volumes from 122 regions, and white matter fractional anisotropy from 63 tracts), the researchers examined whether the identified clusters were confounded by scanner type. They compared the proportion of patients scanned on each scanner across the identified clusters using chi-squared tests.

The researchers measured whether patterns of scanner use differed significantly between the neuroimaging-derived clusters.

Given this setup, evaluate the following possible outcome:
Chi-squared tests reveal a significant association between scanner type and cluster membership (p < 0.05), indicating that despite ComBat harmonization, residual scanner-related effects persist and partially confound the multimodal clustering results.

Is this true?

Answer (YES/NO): NO